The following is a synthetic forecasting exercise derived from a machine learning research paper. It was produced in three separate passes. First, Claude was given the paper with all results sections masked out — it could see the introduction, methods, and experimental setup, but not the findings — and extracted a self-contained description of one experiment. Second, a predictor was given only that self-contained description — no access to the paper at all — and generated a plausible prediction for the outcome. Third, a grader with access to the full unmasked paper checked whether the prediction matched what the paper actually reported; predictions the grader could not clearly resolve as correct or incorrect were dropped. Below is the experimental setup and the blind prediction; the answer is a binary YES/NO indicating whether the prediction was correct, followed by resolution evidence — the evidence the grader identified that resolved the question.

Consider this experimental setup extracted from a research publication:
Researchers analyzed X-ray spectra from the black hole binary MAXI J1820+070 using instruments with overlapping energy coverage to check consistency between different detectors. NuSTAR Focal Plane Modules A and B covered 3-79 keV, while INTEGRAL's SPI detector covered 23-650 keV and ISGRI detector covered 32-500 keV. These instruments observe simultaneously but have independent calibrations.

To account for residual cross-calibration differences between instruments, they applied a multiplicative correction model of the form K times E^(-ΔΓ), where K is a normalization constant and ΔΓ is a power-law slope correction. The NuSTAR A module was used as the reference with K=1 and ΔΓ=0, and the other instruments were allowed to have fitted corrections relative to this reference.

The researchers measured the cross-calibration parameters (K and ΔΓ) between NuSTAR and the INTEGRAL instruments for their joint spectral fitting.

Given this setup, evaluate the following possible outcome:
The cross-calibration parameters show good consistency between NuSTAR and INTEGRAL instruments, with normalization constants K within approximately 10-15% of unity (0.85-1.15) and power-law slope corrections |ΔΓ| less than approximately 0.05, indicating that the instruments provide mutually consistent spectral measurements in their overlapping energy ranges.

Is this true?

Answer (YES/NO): NO